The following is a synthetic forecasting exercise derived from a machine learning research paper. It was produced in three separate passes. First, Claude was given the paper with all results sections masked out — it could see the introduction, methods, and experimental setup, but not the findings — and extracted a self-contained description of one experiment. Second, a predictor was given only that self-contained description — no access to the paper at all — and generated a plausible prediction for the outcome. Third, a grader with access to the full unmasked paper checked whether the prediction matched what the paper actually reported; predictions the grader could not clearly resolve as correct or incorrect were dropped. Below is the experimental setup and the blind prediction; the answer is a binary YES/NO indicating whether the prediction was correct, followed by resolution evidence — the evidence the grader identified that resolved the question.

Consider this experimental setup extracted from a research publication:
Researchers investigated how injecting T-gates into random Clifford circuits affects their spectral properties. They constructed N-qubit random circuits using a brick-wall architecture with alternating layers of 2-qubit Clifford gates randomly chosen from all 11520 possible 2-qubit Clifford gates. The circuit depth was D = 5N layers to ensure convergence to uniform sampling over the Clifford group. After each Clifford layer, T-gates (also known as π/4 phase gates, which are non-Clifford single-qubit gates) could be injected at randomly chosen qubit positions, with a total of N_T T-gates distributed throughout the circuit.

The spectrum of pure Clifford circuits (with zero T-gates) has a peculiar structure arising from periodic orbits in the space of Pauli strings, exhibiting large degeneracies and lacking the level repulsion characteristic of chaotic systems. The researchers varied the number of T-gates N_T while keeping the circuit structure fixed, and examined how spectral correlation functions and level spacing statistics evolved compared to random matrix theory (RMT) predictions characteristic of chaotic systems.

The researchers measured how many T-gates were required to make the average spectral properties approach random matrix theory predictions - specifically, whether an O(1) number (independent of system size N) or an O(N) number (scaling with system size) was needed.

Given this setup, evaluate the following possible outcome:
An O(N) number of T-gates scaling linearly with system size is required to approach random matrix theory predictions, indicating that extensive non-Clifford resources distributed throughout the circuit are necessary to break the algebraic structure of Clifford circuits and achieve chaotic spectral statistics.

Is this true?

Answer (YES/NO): NO